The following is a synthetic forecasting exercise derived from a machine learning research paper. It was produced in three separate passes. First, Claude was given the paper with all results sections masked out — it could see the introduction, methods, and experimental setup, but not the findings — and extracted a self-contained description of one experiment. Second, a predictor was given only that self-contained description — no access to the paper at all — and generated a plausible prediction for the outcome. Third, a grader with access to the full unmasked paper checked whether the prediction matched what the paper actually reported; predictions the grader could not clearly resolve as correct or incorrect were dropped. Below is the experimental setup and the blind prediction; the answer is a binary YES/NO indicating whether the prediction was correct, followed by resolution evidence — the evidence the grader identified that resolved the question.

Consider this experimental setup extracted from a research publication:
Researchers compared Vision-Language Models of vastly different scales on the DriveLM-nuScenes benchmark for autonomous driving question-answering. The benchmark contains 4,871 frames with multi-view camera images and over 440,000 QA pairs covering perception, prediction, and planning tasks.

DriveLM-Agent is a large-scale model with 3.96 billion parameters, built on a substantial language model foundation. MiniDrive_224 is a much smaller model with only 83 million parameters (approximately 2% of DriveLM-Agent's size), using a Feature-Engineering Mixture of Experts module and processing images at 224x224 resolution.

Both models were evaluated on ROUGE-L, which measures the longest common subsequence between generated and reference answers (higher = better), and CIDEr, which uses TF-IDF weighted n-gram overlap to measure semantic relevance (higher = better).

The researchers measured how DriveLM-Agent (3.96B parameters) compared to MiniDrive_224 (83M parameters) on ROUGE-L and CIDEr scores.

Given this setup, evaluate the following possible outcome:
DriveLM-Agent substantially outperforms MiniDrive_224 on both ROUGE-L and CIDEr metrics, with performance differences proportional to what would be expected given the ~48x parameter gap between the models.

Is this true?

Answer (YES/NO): NO